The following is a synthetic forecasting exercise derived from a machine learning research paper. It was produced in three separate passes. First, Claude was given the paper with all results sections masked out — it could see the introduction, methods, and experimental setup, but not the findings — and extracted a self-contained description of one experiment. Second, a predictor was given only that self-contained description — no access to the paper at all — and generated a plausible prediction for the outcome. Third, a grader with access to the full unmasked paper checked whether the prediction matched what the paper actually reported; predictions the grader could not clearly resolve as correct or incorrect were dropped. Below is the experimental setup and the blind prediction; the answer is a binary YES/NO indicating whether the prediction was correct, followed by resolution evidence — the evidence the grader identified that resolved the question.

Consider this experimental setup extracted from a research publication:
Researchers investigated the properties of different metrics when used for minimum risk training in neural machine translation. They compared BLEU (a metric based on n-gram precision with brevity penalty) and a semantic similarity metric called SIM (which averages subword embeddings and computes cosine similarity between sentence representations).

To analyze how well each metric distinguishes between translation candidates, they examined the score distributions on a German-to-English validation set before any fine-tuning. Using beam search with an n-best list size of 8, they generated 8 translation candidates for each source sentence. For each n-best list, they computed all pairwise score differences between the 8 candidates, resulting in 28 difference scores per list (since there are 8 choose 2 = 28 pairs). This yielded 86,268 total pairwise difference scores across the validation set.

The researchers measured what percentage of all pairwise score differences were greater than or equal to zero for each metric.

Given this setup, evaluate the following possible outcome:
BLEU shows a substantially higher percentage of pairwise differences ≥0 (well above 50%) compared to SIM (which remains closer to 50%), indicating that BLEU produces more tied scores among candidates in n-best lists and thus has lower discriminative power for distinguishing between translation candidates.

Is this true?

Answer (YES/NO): NO